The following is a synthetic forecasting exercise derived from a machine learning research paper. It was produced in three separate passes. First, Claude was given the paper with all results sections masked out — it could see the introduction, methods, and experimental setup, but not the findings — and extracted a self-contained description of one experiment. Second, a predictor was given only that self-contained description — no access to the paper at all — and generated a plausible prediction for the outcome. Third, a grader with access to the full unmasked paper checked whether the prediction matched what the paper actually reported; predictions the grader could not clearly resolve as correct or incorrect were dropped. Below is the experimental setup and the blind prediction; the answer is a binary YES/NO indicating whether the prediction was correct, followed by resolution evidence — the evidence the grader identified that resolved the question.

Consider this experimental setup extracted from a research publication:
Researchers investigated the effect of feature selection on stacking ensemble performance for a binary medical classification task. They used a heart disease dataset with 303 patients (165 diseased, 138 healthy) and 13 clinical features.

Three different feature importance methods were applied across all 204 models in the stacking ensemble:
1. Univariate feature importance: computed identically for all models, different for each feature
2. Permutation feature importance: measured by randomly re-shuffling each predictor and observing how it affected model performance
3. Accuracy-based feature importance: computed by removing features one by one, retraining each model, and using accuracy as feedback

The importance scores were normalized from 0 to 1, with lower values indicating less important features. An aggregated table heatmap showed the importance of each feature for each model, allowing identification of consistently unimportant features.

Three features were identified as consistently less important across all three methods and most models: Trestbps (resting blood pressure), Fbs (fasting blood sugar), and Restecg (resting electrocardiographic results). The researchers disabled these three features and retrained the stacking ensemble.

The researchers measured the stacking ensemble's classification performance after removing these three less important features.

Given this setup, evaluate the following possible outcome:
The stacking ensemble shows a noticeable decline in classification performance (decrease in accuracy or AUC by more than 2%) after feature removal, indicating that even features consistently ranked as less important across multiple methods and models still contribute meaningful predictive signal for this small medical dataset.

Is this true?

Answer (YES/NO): NO